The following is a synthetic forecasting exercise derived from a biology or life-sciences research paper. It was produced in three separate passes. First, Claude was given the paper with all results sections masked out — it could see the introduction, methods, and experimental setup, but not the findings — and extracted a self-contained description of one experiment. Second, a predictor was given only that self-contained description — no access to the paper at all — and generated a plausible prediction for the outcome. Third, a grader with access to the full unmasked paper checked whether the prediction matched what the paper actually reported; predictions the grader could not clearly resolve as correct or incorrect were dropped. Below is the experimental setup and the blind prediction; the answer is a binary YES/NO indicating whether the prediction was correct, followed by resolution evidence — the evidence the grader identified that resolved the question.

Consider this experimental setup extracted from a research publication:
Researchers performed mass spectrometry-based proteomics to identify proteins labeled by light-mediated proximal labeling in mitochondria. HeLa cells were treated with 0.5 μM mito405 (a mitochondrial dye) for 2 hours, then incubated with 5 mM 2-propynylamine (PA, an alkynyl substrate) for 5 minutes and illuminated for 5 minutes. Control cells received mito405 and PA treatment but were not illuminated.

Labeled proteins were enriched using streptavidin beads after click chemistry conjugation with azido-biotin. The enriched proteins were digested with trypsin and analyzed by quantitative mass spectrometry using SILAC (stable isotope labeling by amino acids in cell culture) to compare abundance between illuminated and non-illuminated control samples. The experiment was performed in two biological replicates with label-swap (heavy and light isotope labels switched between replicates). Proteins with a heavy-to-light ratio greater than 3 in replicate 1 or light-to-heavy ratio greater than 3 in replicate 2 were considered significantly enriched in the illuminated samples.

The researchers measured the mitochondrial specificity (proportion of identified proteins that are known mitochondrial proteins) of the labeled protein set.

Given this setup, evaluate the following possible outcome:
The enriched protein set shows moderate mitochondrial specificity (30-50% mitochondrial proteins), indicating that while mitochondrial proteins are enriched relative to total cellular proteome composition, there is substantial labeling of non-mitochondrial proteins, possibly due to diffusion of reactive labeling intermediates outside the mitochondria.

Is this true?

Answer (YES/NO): NO